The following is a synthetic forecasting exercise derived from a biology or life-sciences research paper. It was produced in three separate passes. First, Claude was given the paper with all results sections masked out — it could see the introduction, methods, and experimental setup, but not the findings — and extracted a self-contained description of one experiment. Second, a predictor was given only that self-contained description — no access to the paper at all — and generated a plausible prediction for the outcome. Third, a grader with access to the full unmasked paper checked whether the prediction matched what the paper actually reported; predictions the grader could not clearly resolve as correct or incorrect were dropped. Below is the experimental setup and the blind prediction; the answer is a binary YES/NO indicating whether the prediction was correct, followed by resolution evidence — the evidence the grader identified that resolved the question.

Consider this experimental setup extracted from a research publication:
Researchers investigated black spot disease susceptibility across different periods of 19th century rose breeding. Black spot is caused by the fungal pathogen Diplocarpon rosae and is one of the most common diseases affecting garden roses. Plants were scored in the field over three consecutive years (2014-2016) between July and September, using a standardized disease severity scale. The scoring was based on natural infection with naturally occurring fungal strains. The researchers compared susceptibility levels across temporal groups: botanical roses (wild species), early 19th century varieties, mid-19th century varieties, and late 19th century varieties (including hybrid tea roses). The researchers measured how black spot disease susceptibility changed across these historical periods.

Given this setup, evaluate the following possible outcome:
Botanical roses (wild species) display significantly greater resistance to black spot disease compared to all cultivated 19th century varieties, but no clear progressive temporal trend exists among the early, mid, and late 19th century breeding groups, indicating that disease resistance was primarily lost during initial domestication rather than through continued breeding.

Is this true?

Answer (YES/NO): NO